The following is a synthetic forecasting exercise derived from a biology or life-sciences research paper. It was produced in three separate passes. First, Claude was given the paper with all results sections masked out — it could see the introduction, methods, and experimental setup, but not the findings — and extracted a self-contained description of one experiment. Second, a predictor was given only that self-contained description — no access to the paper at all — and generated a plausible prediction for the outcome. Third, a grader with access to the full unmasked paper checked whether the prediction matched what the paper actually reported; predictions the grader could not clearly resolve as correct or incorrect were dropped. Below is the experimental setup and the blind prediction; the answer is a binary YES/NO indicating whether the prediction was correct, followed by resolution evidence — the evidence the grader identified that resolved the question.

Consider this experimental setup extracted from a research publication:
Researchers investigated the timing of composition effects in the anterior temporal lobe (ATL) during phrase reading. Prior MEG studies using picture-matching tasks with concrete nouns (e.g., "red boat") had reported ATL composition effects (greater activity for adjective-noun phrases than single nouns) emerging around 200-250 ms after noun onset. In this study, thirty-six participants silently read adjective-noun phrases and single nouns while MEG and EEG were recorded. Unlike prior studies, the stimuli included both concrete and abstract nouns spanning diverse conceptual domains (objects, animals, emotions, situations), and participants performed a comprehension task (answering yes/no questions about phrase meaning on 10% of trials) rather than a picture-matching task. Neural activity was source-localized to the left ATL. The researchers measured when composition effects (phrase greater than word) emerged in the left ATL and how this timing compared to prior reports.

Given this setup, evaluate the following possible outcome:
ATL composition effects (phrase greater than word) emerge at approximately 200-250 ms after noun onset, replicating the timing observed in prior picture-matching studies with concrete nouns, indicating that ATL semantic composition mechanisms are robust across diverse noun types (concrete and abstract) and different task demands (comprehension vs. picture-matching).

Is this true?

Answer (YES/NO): NO